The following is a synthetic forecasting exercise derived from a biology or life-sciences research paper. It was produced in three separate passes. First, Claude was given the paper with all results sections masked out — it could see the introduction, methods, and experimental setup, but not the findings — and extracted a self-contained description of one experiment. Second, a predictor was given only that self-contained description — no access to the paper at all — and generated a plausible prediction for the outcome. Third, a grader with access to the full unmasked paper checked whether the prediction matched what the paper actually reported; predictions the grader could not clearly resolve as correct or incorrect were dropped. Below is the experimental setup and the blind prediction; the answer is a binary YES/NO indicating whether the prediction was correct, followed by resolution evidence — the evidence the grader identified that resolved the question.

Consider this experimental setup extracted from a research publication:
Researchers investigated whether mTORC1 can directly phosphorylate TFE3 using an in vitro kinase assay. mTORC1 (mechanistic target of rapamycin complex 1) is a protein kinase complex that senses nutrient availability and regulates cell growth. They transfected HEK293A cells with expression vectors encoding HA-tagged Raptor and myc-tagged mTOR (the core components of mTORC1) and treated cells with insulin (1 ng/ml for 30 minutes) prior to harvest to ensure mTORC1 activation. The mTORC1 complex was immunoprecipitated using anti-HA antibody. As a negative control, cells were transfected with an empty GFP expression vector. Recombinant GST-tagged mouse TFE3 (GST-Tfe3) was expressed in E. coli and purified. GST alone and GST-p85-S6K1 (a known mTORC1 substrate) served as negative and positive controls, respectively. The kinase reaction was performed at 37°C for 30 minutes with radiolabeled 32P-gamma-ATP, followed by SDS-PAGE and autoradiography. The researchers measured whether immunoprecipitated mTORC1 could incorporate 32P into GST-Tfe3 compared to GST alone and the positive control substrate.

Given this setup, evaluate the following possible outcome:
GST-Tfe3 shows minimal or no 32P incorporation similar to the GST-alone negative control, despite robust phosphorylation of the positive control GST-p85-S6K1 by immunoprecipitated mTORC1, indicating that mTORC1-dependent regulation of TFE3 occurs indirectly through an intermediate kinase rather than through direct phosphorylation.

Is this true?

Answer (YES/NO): NO